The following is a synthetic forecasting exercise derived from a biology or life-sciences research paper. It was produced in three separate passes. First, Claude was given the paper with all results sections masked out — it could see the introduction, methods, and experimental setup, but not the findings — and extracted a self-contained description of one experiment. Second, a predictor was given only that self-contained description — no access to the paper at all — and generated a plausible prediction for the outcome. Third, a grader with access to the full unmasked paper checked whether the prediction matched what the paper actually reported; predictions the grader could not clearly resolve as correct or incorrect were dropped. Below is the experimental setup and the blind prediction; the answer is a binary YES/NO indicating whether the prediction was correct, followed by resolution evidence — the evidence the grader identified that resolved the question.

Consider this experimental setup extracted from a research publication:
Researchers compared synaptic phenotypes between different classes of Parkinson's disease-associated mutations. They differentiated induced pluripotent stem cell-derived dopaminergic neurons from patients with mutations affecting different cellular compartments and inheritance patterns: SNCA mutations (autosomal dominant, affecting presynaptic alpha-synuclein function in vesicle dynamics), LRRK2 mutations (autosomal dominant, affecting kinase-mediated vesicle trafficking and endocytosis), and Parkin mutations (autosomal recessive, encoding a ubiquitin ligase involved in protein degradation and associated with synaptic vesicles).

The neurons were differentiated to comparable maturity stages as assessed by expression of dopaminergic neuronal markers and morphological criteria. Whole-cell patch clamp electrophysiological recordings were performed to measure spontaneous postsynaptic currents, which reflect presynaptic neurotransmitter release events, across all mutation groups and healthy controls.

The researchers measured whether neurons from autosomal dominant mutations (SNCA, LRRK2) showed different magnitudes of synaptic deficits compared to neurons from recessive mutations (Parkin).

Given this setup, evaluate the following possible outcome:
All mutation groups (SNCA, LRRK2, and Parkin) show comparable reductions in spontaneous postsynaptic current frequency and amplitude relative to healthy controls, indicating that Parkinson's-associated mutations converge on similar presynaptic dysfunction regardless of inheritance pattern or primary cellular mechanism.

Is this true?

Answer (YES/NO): NO